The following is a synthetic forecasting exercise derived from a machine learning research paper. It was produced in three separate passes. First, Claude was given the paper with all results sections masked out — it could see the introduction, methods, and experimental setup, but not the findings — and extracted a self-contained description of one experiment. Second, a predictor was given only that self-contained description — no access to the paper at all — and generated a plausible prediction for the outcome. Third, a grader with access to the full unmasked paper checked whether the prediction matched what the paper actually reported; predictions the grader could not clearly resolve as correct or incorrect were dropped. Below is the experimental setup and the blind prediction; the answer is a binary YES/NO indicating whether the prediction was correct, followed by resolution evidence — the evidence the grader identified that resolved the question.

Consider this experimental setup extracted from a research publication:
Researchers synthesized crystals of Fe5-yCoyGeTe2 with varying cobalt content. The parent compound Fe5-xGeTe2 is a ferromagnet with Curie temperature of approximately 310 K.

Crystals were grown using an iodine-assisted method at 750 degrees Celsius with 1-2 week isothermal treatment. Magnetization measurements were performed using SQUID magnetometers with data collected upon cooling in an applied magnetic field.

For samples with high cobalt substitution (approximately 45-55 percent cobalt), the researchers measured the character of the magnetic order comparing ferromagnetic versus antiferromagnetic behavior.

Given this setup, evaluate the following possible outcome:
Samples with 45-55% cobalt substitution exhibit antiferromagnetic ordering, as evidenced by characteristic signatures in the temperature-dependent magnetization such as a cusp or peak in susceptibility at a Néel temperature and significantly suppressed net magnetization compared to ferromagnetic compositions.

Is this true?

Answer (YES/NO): YES